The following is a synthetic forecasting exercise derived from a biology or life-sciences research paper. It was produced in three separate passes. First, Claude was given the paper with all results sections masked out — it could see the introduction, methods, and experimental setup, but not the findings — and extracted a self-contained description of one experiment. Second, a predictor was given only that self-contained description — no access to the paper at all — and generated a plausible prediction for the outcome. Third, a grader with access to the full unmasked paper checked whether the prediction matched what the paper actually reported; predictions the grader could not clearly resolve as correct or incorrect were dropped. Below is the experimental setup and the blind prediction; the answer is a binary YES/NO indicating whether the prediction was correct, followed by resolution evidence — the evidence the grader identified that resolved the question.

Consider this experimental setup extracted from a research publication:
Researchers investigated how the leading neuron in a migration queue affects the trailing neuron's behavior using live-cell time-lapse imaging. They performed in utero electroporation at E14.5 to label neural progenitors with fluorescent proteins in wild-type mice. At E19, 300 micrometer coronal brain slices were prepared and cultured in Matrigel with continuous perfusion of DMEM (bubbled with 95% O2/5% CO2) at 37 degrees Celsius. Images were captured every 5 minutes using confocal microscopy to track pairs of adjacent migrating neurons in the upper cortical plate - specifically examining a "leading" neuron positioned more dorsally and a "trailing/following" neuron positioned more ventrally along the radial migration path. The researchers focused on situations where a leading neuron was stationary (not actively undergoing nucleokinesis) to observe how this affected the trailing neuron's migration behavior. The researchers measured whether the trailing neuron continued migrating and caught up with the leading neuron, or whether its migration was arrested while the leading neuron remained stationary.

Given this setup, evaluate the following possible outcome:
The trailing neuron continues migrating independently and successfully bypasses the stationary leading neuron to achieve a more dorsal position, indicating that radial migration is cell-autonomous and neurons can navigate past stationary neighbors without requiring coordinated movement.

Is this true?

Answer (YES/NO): NO